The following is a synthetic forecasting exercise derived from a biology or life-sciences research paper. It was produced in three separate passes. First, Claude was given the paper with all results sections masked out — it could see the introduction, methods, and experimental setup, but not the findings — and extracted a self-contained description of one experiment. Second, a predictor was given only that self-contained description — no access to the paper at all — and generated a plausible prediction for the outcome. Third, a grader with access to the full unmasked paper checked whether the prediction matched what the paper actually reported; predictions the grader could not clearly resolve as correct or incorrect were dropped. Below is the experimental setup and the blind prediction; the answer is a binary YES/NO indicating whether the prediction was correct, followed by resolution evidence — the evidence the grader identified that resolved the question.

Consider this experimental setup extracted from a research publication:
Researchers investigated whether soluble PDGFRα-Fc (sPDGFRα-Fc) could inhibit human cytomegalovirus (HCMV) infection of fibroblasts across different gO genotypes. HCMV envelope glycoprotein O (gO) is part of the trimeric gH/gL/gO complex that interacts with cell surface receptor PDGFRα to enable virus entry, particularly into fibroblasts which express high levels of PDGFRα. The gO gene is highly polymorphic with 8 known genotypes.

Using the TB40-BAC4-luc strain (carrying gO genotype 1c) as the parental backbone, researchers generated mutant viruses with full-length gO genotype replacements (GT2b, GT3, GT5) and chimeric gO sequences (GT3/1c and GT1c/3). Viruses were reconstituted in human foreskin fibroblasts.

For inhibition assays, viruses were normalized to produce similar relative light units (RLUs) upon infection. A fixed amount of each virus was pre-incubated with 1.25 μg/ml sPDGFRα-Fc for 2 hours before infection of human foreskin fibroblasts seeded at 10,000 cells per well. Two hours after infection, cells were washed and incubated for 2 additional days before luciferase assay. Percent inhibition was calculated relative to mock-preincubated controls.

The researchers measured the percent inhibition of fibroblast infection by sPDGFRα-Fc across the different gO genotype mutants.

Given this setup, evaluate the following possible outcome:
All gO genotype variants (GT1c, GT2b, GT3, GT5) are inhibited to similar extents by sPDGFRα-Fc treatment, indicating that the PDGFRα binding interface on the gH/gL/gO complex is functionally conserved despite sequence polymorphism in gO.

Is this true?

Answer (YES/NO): YES